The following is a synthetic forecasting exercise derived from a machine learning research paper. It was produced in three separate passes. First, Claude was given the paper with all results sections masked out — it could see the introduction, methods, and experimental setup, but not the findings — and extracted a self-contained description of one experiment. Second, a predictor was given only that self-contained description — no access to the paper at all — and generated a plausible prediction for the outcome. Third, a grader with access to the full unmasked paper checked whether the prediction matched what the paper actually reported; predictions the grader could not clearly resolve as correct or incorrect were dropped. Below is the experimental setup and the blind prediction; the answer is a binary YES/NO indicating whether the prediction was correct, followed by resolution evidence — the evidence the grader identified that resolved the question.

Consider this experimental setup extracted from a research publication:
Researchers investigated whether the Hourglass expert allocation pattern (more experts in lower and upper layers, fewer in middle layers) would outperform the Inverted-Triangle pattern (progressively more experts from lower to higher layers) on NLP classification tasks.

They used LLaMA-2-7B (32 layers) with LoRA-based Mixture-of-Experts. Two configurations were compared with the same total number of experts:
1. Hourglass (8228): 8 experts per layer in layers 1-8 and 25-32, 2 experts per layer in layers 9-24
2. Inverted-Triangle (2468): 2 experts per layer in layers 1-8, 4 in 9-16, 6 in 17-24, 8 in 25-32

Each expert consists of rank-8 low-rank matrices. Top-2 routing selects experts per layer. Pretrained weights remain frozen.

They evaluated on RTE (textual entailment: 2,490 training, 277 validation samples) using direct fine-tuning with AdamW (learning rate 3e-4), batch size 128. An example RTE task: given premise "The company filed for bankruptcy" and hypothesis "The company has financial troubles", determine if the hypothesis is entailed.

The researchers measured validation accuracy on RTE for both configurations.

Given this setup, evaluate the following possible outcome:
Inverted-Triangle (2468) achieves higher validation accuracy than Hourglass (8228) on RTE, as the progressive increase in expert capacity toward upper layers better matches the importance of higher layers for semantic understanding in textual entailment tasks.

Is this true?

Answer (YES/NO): NO